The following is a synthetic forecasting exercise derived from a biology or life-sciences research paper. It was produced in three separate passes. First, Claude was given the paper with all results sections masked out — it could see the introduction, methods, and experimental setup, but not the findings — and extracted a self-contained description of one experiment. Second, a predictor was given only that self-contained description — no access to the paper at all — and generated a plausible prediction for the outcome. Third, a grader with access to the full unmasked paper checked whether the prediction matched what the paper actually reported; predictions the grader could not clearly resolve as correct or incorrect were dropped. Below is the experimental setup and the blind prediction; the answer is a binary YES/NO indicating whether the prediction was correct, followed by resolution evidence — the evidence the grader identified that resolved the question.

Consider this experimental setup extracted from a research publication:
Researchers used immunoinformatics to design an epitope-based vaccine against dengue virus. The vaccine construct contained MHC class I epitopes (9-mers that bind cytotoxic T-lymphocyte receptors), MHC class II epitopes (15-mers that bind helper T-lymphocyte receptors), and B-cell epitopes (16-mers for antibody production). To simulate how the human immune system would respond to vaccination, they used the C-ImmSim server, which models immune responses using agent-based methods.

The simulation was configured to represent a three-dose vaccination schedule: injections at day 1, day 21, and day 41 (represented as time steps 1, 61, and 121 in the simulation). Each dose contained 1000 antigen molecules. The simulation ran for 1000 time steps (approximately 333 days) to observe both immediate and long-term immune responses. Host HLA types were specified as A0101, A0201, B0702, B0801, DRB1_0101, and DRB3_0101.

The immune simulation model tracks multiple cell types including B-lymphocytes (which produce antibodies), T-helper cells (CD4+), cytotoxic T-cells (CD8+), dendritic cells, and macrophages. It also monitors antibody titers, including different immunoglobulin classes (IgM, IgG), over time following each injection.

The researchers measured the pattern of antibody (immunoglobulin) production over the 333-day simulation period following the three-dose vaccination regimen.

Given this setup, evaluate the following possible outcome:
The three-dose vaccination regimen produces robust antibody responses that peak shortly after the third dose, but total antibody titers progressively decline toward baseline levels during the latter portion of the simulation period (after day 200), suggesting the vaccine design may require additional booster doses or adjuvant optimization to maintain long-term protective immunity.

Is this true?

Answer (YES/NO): NO